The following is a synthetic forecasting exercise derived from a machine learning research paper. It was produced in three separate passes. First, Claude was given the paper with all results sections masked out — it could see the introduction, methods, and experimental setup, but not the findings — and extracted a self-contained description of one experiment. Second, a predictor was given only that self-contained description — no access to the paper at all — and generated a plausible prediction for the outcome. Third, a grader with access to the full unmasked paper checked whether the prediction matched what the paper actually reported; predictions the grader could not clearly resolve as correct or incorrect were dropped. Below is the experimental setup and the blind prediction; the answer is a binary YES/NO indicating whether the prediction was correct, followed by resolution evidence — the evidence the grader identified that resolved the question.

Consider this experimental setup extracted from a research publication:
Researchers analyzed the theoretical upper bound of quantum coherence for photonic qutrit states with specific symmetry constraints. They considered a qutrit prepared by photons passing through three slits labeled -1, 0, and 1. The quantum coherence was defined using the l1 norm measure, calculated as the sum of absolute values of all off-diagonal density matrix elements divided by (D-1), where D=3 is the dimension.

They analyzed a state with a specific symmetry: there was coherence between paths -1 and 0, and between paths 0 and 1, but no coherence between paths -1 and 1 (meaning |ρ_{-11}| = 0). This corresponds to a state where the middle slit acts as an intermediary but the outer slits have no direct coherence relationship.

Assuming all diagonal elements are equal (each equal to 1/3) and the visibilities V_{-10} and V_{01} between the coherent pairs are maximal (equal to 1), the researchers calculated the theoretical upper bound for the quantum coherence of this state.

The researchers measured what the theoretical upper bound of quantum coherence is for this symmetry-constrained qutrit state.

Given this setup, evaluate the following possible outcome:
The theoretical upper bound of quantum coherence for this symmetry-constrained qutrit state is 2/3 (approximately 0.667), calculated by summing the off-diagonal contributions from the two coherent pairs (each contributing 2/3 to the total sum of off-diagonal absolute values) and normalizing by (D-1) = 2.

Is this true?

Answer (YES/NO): YES